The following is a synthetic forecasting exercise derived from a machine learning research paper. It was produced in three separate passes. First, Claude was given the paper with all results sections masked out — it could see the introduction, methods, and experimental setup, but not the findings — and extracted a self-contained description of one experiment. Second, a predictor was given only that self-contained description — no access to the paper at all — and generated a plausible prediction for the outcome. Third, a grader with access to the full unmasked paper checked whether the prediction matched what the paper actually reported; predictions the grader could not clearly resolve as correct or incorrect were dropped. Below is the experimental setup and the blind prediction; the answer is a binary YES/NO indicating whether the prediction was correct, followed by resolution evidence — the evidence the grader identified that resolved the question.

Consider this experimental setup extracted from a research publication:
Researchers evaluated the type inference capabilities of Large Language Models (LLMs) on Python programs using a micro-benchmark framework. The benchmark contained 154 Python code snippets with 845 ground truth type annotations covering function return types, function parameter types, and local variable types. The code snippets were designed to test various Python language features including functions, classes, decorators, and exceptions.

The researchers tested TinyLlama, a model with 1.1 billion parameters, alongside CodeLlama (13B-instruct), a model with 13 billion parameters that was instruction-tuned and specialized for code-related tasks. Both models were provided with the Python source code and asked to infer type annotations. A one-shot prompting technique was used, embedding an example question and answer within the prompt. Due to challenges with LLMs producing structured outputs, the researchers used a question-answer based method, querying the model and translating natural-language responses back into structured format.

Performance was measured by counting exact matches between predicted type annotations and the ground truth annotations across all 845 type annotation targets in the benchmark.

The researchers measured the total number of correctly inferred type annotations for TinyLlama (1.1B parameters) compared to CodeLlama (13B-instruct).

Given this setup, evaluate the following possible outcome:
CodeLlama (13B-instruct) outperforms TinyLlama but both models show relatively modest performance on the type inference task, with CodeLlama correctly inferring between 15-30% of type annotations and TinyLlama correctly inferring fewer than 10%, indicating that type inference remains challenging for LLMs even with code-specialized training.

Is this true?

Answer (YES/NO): NO